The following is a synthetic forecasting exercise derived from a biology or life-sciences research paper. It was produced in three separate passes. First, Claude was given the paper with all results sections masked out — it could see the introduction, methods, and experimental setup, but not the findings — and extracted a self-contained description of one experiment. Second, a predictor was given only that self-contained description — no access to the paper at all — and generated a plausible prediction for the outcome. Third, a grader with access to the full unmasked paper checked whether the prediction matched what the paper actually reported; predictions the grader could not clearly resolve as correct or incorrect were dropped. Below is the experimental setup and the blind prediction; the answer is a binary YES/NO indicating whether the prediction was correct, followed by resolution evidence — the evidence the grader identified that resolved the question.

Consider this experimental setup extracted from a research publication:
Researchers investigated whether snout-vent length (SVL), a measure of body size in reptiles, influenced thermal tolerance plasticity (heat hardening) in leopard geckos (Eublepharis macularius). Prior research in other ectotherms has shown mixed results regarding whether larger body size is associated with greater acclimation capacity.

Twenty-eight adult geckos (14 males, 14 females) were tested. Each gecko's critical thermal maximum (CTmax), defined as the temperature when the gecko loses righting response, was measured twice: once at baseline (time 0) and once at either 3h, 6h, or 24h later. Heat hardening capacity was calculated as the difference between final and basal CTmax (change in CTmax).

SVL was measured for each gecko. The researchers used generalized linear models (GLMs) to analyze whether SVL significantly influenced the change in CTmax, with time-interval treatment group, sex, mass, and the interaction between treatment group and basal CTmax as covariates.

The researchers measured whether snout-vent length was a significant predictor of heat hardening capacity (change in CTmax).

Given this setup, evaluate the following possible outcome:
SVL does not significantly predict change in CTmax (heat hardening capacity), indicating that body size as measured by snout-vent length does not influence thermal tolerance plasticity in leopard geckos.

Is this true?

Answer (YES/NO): YES